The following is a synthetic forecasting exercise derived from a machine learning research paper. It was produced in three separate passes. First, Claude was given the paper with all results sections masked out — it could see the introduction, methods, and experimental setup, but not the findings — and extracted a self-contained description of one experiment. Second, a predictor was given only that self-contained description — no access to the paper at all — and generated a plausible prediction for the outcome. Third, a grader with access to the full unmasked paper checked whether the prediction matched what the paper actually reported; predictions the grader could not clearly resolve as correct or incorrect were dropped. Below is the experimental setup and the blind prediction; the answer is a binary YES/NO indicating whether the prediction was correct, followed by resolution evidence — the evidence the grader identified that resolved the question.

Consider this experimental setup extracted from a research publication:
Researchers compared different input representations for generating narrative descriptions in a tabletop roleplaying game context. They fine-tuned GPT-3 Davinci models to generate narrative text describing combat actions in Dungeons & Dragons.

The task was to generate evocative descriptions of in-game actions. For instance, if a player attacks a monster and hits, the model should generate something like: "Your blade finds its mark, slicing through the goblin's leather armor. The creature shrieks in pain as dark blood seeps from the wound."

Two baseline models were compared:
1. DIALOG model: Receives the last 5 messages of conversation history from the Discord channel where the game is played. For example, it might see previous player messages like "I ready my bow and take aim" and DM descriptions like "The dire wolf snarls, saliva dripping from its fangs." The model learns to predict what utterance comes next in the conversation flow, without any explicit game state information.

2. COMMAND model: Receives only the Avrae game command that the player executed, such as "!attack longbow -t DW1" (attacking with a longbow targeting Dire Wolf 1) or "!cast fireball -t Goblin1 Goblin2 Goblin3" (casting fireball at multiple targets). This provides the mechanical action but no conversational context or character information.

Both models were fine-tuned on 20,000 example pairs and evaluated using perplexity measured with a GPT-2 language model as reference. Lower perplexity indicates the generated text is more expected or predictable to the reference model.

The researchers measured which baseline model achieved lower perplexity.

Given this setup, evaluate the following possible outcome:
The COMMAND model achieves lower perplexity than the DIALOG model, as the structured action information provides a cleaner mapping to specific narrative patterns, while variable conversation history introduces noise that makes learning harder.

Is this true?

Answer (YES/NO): YES